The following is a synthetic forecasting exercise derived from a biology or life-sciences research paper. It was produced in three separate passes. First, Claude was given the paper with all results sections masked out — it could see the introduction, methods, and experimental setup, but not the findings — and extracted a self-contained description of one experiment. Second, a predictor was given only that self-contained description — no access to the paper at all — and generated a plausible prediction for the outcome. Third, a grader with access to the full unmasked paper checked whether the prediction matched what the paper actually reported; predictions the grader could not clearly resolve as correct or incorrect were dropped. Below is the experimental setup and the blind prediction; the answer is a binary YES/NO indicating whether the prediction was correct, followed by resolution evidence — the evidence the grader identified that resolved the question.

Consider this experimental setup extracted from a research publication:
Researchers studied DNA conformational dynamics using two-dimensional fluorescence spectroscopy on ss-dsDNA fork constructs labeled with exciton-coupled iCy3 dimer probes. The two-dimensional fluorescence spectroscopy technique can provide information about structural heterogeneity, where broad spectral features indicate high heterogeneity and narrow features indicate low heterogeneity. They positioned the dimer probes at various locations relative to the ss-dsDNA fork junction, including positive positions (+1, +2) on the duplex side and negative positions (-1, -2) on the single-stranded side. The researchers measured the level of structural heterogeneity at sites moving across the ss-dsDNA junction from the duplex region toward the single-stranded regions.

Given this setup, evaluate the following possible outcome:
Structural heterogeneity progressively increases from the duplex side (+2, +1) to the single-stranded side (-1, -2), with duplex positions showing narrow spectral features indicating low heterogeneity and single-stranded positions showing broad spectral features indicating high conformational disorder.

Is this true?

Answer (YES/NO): NO